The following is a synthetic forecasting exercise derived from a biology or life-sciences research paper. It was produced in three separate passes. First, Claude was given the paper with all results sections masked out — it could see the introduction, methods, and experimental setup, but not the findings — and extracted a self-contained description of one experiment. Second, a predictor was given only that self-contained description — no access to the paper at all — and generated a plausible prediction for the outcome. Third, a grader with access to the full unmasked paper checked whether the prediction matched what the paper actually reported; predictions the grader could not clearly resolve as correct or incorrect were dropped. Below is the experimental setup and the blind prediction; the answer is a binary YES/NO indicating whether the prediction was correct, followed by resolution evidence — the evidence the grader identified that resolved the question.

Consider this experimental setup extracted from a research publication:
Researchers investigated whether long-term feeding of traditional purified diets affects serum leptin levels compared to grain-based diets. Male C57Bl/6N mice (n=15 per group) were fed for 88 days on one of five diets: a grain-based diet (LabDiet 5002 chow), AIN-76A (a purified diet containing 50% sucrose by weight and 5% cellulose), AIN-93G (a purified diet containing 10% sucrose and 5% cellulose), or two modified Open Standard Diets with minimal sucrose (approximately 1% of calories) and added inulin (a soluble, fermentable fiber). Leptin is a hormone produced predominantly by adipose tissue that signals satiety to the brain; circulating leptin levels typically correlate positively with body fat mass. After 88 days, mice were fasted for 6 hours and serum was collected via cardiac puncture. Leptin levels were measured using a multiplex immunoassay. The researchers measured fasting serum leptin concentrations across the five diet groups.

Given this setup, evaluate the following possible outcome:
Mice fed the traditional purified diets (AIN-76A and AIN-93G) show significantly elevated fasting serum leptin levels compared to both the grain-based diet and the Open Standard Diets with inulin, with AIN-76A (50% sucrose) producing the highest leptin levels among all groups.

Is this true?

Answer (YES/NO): NO